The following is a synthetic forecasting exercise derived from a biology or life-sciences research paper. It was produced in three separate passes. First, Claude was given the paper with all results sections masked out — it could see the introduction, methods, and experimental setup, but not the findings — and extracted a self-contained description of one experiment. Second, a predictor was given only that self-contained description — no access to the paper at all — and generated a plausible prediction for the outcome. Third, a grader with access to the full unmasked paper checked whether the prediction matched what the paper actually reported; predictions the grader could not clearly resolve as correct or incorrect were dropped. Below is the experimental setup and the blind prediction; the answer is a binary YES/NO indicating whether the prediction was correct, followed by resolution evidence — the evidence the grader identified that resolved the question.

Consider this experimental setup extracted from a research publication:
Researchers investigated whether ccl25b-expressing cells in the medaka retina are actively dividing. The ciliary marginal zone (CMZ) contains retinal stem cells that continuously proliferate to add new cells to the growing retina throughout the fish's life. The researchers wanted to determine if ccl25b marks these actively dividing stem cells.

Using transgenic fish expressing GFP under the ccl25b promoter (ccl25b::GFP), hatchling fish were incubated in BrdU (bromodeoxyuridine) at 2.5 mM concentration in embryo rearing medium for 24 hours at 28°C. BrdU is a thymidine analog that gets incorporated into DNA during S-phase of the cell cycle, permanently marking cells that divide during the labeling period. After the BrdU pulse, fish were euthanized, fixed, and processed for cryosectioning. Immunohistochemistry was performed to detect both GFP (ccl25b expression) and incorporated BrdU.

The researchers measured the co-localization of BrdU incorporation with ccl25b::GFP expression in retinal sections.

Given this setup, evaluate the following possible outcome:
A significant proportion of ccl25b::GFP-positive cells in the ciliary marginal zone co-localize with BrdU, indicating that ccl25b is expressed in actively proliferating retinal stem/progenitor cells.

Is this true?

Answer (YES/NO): NO